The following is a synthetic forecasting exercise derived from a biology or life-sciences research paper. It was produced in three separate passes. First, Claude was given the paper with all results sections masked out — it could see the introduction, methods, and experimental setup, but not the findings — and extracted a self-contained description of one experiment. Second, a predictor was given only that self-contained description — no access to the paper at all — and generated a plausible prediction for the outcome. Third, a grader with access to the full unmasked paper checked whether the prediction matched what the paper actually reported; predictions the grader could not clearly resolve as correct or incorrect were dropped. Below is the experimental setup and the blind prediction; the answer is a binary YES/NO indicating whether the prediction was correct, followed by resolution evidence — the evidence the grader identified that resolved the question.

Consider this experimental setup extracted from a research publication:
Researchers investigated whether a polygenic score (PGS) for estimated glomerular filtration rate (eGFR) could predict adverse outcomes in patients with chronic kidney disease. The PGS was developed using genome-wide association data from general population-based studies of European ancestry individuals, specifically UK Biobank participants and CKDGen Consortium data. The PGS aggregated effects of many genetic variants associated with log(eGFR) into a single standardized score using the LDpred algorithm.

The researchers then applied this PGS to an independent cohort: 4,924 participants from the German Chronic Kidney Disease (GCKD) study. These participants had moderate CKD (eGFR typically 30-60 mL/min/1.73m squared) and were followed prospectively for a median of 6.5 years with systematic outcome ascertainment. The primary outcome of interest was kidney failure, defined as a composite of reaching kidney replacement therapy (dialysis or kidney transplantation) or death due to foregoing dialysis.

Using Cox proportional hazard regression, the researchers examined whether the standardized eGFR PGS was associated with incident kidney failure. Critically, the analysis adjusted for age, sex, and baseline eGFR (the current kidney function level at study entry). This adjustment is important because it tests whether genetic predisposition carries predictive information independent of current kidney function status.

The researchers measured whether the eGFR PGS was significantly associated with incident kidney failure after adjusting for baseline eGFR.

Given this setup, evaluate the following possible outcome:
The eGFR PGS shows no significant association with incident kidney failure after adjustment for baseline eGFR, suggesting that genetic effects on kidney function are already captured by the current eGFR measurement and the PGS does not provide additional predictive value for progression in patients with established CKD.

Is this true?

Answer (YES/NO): NO